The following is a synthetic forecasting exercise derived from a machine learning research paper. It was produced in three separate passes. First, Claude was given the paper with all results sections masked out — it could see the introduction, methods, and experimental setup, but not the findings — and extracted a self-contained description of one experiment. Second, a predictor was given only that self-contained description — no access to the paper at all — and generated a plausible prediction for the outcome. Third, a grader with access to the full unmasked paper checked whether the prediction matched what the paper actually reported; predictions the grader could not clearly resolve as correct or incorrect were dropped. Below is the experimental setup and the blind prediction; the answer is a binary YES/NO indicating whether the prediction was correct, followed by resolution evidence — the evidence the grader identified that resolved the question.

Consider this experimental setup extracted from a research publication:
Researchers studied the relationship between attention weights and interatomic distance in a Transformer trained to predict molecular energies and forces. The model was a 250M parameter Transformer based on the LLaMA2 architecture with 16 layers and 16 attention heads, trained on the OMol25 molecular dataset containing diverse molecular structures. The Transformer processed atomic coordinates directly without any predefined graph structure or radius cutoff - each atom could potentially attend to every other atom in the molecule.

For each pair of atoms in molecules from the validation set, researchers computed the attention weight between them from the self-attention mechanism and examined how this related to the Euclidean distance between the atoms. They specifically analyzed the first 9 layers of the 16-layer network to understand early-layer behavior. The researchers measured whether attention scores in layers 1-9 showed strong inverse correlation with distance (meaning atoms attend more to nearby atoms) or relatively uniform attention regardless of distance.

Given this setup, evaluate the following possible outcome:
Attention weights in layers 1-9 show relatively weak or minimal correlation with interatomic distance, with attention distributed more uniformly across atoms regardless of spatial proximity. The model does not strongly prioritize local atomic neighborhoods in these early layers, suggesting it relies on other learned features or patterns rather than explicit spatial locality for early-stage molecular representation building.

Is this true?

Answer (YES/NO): NO